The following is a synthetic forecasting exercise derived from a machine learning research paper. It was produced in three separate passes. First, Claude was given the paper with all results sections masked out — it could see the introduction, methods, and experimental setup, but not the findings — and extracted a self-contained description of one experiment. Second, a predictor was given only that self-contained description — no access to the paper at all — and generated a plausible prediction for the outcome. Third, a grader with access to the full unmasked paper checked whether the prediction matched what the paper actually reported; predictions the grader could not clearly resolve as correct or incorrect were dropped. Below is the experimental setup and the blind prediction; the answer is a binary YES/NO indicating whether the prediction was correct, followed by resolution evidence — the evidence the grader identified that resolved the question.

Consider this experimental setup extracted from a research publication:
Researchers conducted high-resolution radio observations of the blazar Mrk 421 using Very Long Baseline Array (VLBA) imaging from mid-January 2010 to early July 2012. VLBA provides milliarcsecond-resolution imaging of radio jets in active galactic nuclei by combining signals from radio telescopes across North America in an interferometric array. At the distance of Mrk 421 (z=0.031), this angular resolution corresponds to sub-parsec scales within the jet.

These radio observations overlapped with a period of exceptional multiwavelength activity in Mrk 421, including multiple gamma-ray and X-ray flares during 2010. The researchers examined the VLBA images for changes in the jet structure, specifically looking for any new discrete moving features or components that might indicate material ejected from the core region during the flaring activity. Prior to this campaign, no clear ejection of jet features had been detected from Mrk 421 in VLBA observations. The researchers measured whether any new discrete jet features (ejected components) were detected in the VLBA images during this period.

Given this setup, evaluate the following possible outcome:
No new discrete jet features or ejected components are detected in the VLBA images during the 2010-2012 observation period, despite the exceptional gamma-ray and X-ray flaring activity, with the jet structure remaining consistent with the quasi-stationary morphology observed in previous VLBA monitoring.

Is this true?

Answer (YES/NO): NO